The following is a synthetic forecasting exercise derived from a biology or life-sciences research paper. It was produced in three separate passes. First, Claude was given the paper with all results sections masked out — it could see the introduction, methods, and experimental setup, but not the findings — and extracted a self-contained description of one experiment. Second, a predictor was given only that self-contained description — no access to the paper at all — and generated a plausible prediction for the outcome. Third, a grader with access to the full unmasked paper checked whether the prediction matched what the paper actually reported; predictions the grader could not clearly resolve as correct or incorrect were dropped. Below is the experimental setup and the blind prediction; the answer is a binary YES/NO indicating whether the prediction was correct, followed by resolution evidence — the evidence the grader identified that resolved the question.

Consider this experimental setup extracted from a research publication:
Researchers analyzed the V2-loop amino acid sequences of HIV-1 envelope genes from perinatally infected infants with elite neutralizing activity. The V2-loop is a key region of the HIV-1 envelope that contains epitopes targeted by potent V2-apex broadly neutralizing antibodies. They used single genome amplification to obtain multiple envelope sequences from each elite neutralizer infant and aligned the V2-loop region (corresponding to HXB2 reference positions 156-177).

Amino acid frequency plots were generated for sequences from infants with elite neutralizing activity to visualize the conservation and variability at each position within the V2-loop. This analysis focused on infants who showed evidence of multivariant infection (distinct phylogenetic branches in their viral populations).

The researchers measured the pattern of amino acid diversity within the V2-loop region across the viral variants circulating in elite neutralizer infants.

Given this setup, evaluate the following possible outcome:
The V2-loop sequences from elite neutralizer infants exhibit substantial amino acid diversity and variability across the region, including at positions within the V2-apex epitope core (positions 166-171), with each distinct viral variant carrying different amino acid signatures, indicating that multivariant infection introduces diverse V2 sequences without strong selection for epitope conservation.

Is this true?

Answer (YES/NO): NO